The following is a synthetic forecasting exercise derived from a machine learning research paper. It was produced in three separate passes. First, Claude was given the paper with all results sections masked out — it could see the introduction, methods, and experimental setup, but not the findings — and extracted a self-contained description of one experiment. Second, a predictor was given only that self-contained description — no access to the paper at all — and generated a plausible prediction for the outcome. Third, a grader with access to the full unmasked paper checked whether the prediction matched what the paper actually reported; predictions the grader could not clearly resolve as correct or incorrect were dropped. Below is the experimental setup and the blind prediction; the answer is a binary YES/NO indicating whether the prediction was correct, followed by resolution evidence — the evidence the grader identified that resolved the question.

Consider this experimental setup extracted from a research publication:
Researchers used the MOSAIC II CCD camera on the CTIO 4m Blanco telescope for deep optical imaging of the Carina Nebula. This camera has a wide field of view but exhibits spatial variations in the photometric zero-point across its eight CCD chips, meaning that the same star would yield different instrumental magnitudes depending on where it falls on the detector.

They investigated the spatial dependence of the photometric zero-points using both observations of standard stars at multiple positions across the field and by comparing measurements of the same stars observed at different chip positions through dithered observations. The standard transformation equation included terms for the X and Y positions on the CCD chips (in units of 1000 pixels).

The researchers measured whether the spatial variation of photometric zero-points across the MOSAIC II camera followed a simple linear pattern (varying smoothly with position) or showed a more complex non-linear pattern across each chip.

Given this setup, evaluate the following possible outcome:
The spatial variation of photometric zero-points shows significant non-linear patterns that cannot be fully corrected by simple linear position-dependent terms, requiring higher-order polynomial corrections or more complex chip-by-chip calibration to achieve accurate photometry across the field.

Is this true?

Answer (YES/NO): YES